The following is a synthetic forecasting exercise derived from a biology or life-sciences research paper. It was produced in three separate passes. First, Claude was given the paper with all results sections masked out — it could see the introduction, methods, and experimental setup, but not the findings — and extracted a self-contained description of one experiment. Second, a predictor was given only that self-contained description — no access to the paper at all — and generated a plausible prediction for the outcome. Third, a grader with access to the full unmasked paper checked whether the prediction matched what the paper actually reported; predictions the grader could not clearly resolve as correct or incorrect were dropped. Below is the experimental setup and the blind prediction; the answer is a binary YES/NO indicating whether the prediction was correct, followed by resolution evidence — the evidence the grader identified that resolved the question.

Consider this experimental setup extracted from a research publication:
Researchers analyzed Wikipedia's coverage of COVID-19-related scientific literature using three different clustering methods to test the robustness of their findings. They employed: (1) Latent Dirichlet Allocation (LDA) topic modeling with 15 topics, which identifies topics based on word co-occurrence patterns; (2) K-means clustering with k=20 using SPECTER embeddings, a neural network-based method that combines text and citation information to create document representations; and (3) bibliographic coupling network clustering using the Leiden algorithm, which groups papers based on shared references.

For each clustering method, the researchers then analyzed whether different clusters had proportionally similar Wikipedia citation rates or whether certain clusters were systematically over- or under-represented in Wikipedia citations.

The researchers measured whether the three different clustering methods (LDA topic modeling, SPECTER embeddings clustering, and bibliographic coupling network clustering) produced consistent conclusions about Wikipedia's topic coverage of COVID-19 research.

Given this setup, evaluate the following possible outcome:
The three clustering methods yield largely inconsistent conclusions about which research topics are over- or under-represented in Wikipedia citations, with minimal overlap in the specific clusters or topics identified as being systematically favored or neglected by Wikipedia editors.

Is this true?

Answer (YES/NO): NO